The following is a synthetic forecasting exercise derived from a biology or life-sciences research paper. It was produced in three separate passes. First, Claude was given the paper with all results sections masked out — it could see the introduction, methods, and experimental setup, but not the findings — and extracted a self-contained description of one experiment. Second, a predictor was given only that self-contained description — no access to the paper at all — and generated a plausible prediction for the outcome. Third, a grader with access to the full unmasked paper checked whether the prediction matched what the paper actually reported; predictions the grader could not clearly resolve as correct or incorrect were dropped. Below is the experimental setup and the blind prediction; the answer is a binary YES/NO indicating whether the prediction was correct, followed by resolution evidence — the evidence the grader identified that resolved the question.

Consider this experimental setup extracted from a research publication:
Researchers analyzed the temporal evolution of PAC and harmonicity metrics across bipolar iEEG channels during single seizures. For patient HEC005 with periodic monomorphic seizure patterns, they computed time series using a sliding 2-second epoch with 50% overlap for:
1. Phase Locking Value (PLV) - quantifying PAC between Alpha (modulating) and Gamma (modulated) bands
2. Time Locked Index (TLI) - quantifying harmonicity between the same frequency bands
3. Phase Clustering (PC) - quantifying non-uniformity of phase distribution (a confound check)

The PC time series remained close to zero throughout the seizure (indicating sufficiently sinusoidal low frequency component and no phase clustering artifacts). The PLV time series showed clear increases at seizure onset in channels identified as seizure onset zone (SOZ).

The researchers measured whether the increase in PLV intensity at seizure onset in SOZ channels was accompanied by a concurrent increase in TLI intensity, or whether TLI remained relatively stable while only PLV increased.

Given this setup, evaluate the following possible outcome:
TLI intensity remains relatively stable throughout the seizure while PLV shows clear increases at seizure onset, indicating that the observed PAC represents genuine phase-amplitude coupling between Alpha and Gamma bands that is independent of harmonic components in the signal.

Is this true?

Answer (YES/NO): NO